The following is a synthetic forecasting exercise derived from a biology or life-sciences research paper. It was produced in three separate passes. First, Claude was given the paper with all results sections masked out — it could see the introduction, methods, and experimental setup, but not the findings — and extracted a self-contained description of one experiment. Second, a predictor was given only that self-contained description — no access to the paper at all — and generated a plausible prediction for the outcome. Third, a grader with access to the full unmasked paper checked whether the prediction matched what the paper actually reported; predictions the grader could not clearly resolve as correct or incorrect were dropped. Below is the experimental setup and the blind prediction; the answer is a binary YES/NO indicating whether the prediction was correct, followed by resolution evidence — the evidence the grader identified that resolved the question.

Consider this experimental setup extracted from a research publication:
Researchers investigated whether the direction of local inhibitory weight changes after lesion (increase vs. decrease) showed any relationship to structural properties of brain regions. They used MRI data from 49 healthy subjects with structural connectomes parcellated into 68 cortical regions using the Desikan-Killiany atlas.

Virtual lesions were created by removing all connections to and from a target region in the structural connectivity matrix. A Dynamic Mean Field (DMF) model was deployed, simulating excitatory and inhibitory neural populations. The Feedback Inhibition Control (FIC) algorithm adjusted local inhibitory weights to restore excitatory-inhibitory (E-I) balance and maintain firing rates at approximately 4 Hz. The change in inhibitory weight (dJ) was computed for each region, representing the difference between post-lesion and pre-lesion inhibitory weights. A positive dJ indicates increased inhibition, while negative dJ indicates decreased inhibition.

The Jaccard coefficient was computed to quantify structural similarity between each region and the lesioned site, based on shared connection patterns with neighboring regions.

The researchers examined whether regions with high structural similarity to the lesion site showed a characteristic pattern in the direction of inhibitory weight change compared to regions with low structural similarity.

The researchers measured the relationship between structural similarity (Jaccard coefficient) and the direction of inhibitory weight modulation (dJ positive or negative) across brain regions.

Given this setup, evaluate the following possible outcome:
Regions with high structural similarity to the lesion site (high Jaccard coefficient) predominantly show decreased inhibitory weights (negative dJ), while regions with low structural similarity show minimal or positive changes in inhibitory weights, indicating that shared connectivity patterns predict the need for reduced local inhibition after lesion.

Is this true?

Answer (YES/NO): YES